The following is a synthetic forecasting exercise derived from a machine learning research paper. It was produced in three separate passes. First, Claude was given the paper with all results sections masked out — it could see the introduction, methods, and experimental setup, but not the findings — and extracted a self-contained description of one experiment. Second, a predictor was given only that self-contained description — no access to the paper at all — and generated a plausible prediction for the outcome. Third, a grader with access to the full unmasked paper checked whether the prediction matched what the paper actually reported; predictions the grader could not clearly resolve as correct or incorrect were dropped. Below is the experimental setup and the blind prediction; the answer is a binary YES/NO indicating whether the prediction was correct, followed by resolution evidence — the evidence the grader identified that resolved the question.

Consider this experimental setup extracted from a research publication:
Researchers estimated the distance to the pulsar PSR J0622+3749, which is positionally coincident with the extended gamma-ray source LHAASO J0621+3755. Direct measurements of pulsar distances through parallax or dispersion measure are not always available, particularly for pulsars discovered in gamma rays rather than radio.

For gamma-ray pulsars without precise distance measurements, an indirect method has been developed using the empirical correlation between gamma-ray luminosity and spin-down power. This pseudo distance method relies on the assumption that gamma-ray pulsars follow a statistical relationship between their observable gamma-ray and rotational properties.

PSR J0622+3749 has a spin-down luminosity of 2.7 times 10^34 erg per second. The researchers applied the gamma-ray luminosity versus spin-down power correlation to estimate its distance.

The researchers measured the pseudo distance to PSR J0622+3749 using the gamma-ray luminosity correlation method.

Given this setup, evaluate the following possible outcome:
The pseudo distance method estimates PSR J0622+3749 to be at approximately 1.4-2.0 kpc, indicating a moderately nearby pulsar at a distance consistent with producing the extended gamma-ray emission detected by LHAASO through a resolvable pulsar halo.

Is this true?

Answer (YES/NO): YES